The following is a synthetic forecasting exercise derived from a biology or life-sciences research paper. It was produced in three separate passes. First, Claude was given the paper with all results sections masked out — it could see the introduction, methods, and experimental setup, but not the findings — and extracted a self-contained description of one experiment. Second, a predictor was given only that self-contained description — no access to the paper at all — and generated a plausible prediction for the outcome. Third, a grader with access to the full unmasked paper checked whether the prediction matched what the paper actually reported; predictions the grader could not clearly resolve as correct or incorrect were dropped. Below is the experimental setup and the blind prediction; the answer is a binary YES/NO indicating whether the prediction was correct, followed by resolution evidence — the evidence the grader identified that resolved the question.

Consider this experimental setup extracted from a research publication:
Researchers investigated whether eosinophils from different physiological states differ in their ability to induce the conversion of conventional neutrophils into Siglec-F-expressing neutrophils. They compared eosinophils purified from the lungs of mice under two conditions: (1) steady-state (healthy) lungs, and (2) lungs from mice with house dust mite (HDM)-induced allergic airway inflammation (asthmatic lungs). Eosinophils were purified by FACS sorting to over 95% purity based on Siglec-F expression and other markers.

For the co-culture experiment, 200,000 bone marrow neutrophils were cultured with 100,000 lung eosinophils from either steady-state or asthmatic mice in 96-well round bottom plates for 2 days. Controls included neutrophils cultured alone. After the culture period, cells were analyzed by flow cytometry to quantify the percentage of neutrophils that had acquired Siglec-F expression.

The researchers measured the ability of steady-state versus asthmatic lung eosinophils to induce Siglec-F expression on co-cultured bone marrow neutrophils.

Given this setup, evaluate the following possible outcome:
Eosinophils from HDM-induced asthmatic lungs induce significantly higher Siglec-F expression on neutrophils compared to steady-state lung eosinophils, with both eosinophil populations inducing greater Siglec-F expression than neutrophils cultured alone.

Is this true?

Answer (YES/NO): YES